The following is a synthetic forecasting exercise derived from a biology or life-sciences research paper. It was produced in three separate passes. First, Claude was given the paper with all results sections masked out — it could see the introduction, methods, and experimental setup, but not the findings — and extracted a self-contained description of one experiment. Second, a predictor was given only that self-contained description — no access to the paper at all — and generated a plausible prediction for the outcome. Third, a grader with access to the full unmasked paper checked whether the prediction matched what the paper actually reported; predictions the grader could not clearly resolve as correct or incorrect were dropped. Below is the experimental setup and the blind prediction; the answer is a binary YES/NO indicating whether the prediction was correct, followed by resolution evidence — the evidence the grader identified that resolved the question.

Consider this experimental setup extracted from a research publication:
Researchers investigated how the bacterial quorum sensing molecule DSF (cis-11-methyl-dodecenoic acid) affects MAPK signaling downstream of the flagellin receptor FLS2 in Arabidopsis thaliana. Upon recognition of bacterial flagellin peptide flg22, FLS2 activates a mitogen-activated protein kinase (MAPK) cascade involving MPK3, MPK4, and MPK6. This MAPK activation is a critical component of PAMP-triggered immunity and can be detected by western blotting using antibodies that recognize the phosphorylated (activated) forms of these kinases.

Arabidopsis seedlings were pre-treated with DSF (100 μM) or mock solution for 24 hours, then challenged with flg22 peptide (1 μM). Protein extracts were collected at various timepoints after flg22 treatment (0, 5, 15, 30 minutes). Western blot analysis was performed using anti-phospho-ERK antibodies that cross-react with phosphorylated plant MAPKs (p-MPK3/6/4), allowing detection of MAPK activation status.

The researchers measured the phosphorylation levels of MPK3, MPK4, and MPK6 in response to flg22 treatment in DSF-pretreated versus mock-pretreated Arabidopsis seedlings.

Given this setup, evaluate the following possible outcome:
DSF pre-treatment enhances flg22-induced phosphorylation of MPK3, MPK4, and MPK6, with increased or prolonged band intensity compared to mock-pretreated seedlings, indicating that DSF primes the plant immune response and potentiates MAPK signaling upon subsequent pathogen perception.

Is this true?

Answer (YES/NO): NO